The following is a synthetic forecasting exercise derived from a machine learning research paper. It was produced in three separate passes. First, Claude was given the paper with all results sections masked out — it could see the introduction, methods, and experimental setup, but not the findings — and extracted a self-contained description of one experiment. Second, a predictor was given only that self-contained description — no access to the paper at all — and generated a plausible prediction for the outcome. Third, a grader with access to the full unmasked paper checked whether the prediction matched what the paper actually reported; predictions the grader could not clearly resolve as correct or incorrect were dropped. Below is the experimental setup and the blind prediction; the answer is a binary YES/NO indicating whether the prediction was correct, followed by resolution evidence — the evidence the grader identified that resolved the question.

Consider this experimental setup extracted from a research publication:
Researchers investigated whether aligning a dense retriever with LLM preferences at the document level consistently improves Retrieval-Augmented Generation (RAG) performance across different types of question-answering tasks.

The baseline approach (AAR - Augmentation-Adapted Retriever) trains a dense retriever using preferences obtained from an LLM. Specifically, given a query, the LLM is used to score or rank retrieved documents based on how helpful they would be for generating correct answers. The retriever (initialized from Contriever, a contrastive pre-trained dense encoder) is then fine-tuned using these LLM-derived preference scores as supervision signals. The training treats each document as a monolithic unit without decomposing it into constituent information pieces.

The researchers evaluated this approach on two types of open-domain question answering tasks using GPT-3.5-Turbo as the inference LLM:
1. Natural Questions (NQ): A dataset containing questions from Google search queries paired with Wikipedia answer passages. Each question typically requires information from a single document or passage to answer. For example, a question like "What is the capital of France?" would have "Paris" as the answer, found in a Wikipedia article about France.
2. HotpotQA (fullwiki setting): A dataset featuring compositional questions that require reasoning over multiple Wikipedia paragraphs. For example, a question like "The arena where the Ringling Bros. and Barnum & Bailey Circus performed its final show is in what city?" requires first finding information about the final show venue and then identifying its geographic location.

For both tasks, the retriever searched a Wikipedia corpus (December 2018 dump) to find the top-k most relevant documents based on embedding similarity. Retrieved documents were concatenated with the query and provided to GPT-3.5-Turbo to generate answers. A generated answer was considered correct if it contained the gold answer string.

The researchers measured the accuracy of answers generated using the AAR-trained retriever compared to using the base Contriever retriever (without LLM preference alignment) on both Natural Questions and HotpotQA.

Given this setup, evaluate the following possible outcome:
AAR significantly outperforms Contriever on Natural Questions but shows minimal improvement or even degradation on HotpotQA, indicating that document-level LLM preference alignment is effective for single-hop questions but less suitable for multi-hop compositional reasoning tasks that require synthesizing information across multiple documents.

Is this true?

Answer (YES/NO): NO